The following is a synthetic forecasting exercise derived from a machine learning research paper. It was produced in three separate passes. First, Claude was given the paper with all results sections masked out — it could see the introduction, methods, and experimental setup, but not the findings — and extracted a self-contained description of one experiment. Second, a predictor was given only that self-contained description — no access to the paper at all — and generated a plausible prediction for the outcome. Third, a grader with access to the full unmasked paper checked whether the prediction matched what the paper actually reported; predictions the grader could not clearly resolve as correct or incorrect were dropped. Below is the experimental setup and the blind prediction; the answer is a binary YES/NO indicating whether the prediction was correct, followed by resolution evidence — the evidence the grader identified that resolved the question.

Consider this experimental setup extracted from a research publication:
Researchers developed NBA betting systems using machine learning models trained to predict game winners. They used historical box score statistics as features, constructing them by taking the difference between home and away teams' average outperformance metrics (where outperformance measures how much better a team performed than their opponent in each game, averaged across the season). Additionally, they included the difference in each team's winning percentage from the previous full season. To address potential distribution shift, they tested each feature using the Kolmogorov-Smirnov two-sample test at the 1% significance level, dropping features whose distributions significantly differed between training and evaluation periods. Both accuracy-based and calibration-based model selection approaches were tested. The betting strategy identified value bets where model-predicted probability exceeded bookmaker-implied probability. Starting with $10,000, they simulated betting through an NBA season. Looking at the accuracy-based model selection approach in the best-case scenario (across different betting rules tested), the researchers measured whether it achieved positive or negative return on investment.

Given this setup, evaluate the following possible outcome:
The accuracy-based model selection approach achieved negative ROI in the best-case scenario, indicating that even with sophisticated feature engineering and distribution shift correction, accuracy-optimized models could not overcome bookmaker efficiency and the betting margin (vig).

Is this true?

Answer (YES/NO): NO